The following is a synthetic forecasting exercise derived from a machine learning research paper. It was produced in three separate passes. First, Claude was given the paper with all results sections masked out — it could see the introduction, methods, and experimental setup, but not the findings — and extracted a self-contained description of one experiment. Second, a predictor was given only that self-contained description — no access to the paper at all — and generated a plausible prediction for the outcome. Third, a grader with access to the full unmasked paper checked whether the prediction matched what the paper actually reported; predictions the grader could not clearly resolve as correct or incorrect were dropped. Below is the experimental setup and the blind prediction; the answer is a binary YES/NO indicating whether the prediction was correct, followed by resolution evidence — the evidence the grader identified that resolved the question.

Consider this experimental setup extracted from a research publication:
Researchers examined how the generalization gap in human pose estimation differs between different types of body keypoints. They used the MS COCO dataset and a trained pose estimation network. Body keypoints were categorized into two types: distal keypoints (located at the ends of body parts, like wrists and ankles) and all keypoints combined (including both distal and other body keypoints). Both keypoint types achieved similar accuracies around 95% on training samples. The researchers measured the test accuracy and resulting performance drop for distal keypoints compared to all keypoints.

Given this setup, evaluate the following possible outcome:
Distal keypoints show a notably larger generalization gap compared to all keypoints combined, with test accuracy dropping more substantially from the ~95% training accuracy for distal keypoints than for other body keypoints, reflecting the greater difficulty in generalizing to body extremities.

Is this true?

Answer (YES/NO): YES